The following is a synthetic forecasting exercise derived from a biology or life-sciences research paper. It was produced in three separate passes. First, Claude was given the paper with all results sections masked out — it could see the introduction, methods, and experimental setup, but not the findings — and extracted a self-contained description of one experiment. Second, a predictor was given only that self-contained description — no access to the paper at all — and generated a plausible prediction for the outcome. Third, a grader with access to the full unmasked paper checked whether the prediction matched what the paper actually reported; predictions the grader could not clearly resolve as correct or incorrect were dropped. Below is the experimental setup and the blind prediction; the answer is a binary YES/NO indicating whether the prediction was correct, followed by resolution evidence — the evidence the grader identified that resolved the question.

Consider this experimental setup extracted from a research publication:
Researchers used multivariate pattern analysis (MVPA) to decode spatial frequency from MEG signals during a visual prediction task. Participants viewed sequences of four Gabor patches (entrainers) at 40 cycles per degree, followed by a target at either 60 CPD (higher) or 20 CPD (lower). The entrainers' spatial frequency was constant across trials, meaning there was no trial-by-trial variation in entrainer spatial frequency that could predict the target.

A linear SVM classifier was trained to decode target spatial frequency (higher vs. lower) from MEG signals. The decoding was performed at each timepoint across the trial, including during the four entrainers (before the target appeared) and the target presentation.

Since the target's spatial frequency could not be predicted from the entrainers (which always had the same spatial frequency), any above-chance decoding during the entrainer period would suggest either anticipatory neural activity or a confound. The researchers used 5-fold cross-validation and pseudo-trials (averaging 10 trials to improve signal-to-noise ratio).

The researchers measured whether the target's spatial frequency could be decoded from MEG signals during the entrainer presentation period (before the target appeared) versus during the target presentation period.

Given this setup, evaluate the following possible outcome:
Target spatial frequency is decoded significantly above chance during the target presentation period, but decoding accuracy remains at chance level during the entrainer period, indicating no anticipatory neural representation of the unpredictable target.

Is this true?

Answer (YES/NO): YES